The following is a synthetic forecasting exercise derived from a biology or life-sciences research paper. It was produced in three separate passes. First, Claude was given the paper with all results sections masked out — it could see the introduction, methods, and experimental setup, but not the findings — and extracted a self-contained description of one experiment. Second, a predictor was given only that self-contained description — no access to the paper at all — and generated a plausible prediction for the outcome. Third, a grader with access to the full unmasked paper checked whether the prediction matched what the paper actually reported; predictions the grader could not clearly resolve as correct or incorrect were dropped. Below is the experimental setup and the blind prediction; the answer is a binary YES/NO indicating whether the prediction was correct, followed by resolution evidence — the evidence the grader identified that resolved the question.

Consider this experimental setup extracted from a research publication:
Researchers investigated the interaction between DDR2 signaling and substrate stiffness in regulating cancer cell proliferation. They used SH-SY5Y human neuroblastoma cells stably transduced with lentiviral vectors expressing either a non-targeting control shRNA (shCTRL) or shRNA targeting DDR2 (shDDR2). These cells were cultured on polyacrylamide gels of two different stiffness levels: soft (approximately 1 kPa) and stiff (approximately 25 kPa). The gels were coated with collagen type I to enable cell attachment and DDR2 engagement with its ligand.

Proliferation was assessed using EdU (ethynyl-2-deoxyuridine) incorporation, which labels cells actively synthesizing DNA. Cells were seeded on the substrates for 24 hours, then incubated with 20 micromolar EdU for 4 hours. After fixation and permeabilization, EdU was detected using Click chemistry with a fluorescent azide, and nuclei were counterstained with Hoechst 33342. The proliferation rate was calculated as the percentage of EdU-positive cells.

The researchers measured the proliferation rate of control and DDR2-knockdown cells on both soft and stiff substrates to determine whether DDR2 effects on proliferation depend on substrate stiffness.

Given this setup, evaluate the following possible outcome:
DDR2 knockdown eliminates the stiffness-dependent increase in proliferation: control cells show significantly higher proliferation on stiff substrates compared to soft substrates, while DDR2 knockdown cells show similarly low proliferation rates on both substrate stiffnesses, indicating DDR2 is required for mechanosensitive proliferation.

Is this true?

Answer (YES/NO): NO